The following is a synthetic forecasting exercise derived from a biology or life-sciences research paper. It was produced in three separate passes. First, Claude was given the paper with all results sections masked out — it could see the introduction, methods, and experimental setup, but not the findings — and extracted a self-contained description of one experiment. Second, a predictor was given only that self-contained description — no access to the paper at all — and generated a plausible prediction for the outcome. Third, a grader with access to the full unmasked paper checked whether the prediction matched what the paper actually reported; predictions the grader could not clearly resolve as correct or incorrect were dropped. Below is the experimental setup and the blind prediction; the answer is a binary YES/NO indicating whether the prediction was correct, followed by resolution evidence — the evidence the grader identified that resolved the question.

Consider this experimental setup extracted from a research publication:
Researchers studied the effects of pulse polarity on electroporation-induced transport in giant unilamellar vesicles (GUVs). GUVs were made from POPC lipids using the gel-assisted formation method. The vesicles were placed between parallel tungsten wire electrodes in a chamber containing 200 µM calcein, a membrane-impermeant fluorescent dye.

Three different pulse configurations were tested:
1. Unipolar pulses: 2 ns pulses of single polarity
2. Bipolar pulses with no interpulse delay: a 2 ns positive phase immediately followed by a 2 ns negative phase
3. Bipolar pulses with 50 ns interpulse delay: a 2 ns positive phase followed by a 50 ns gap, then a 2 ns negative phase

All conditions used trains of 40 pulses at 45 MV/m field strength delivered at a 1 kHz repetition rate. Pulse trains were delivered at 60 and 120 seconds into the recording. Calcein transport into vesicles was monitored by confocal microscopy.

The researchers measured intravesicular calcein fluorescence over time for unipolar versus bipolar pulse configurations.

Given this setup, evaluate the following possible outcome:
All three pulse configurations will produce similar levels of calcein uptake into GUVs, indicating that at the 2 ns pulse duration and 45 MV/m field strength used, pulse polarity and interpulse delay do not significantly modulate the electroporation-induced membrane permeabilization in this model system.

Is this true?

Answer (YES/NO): NO